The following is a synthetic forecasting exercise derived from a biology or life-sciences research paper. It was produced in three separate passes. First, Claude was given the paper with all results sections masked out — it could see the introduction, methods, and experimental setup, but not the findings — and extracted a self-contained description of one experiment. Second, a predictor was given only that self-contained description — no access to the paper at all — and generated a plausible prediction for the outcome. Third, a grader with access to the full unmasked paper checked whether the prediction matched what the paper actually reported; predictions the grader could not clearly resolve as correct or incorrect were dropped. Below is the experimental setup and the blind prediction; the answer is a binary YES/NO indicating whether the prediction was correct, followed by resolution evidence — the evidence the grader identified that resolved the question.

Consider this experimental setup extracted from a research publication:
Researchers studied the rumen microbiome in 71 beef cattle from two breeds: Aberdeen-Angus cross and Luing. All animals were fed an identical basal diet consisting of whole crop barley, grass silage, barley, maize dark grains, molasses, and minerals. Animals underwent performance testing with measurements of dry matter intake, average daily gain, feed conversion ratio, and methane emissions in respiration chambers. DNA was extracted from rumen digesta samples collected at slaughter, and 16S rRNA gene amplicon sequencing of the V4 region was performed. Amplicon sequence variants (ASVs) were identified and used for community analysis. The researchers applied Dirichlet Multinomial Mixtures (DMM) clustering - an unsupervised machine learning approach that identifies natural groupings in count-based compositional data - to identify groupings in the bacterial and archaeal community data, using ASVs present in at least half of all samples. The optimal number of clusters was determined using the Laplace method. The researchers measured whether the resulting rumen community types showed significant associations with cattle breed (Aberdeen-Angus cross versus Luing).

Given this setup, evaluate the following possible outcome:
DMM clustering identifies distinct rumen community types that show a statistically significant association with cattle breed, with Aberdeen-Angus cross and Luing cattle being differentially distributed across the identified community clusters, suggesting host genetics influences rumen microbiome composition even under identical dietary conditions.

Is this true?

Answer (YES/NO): NO